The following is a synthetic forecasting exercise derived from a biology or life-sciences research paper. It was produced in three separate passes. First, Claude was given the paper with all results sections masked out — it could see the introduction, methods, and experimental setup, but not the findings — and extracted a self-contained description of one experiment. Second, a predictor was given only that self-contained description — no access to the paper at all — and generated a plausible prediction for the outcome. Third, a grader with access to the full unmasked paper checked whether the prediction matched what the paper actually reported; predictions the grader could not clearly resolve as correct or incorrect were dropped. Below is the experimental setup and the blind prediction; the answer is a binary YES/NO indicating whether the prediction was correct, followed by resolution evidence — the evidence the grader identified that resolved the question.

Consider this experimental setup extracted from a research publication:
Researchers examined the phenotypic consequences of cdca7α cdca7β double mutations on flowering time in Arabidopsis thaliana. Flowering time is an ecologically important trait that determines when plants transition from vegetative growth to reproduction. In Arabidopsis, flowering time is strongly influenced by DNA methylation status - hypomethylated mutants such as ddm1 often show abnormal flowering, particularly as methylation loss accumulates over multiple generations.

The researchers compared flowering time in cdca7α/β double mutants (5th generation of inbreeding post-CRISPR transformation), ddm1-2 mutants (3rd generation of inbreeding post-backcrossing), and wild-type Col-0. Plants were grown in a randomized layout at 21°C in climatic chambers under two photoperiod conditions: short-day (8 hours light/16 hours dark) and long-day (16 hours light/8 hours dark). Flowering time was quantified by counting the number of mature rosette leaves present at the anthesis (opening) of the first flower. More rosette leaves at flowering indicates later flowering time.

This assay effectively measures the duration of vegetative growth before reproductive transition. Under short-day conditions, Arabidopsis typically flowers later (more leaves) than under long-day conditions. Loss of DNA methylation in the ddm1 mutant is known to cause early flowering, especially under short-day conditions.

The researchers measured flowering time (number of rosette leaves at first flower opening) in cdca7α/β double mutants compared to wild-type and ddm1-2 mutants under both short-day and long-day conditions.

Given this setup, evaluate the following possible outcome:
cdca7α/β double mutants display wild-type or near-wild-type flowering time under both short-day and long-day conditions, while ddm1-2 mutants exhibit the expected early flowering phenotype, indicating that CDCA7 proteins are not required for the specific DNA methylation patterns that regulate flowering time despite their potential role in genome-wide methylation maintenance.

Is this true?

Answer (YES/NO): YES